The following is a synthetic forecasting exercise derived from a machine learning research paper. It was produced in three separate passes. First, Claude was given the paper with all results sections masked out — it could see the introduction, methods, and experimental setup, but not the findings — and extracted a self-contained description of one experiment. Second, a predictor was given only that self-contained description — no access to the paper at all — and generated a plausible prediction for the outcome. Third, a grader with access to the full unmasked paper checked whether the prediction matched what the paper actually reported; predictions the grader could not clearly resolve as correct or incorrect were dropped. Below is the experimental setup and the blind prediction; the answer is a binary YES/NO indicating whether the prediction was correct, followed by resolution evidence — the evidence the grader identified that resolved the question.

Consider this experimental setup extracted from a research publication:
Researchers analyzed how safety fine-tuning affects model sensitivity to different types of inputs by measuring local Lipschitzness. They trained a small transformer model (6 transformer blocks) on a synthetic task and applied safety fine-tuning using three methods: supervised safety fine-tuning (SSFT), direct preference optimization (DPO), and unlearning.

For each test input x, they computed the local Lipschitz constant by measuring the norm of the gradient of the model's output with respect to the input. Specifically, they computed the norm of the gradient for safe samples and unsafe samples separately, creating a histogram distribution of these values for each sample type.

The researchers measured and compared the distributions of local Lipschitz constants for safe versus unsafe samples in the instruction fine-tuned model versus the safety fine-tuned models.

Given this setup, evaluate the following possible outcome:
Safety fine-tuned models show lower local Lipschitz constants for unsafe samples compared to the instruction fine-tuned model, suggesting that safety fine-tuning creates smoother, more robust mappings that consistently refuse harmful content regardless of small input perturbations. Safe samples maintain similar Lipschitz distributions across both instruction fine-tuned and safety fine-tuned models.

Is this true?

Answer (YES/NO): NO